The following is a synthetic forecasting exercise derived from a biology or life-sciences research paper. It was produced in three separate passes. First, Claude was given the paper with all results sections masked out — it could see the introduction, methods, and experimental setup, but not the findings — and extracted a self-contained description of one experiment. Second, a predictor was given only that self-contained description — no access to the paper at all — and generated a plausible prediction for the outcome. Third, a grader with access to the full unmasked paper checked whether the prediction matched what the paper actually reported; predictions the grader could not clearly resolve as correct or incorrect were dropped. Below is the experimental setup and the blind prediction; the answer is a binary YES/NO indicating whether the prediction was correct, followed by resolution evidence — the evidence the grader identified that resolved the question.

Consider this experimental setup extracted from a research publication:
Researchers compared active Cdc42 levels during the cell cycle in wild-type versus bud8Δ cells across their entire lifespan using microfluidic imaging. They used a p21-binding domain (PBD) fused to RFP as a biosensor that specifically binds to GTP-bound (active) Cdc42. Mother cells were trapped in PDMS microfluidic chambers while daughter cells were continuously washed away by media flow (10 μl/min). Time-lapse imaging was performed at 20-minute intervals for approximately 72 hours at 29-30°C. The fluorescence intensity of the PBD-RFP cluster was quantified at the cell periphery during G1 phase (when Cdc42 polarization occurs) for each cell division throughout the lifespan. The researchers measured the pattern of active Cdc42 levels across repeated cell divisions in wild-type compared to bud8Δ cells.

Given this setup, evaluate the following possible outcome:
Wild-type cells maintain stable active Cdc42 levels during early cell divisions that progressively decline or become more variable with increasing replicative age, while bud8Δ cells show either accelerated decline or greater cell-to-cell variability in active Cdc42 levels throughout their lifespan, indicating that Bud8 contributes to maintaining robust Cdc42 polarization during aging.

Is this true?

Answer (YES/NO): NO